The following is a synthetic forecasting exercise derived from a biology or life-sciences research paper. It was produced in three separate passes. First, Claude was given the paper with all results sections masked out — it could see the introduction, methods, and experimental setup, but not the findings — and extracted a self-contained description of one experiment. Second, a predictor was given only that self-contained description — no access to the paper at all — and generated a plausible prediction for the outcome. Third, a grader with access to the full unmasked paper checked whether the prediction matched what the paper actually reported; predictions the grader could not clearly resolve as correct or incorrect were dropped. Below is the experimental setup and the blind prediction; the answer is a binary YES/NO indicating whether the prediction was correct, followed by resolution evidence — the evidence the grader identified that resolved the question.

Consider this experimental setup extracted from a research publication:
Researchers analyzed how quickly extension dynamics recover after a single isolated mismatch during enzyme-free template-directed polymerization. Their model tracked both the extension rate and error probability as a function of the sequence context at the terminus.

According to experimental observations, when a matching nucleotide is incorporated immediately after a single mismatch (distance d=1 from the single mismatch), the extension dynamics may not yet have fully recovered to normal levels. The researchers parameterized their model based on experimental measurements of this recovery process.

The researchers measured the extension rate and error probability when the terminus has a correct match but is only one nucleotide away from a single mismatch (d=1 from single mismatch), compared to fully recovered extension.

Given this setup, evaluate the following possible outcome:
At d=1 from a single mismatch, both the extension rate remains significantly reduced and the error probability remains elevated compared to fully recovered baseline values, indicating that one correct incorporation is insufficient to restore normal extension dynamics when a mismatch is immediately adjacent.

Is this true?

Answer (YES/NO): NO